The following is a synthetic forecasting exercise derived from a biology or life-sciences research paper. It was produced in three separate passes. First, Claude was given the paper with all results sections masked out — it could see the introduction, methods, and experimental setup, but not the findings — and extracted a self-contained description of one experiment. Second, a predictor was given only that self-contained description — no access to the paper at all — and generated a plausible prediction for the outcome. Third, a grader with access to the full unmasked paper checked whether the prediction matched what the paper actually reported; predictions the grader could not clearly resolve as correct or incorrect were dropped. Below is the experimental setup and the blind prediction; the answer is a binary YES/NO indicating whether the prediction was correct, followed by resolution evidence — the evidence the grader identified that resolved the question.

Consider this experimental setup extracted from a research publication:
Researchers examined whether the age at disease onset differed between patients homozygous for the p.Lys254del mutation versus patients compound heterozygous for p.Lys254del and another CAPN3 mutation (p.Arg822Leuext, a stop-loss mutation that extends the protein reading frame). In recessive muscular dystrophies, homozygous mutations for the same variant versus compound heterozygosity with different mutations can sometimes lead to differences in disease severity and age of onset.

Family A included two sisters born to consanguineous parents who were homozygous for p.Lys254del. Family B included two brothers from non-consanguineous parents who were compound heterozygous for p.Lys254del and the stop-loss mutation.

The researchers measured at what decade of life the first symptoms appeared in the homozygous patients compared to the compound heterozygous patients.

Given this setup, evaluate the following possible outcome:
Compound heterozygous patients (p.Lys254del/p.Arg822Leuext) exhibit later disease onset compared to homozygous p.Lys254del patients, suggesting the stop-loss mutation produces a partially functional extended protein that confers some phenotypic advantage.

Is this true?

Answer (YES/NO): NO